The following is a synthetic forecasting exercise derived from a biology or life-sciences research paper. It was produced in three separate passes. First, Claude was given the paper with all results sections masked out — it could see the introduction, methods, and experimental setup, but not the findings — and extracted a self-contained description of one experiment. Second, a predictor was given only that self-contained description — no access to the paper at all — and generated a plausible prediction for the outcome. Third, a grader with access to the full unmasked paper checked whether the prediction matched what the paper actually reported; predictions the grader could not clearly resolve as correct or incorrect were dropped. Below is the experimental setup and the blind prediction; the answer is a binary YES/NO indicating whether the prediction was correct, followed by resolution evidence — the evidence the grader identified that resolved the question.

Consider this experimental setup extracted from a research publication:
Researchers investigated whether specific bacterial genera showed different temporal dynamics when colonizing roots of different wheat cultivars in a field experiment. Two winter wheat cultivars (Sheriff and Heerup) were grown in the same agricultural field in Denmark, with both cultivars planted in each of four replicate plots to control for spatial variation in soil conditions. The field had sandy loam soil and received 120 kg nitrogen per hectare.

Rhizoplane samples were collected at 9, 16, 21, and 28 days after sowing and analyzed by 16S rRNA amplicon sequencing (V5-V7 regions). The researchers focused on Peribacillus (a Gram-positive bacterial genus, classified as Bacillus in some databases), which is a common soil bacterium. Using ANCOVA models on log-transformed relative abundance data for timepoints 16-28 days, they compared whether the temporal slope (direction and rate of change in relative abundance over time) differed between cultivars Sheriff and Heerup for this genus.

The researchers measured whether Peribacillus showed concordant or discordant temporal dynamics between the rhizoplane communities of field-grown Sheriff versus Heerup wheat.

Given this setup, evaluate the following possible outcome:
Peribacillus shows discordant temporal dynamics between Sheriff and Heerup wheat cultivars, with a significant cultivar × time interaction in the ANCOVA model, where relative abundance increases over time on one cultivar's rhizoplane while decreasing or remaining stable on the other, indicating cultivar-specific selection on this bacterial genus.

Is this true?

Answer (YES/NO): NO